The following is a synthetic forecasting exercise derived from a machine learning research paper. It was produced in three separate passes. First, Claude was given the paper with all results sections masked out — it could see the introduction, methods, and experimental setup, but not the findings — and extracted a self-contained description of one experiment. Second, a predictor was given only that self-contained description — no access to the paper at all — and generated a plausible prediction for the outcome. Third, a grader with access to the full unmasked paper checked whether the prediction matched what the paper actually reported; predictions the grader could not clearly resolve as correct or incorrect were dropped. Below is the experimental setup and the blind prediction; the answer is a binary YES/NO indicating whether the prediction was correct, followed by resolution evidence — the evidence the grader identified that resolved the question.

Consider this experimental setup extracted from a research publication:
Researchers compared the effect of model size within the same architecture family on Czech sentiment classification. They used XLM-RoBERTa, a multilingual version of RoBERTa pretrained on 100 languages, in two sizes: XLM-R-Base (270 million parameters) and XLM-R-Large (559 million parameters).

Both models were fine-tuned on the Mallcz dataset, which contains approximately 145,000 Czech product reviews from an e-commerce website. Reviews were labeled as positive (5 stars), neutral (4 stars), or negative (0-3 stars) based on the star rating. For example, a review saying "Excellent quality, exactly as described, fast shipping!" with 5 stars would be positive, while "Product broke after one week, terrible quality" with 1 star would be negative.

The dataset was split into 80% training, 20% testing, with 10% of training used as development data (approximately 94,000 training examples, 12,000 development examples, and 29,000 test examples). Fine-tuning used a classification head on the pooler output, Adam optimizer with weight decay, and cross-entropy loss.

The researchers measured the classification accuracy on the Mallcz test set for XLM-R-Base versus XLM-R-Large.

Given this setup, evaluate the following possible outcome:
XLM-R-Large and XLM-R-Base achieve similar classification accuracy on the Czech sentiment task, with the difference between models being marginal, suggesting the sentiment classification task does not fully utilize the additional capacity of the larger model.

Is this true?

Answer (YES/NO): NO